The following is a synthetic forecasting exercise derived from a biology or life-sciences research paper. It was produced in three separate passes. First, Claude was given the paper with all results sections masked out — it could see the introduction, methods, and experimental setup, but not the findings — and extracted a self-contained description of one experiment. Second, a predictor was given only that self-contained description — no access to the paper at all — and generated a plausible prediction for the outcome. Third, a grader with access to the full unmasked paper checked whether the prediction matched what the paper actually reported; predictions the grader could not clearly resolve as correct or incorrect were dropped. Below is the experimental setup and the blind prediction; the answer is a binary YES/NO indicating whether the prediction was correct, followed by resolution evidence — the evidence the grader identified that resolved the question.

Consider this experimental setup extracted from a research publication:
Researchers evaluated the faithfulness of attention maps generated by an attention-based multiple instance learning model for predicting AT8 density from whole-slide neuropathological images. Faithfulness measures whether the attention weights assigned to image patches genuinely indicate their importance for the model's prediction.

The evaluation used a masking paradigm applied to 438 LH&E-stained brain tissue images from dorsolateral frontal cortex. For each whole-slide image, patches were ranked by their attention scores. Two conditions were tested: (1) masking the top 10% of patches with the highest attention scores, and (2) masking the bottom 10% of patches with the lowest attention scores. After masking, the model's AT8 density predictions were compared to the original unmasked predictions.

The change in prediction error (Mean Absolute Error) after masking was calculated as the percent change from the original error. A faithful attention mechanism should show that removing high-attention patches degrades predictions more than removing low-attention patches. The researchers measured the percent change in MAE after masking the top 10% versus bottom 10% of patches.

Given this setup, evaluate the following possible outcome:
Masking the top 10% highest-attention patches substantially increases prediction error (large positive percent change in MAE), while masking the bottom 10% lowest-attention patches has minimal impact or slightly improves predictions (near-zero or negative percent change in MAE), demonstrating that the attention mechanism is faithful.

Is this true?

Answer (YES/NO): YES